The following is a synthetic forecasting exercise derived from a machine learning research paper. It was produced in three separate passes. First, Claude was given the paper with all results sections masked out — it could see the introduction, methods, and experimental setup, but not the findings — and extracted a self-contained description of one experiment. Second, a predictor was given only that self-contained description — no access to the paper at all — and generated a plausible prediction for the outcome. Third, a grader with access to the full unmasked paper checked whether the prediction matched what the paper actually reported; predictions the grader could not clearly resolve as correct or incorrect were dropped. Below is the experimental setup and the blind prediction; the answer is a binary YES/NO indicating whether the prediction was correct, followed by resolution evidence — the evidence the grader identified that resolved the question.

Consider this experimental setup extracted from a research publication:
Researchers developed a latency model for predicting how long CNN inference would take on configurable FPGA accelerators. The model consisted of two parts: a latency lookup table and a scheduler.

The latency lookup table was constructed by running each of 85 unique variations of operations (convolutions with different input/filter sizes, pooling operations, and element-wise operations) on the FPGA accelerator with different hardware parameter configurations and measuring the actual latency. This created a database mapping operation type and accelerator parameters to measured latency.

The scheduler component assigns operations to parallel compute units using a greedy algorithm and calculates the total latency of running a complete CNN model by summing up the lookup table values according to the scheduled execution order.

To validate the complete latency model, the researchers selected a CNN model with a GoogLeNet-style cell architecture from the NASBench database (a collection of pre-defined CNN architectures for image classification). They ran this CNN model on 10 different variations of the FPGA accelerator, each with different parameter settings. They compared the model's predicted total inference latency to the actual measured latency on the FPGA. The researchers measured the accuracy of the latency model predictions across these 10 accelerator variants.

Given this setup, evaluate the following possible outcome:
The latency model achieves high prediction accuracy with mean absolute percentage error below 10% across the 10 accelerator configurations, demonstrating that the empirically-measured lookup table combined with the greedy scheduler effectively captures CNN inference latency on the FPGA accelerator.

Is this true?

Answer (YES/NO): NO